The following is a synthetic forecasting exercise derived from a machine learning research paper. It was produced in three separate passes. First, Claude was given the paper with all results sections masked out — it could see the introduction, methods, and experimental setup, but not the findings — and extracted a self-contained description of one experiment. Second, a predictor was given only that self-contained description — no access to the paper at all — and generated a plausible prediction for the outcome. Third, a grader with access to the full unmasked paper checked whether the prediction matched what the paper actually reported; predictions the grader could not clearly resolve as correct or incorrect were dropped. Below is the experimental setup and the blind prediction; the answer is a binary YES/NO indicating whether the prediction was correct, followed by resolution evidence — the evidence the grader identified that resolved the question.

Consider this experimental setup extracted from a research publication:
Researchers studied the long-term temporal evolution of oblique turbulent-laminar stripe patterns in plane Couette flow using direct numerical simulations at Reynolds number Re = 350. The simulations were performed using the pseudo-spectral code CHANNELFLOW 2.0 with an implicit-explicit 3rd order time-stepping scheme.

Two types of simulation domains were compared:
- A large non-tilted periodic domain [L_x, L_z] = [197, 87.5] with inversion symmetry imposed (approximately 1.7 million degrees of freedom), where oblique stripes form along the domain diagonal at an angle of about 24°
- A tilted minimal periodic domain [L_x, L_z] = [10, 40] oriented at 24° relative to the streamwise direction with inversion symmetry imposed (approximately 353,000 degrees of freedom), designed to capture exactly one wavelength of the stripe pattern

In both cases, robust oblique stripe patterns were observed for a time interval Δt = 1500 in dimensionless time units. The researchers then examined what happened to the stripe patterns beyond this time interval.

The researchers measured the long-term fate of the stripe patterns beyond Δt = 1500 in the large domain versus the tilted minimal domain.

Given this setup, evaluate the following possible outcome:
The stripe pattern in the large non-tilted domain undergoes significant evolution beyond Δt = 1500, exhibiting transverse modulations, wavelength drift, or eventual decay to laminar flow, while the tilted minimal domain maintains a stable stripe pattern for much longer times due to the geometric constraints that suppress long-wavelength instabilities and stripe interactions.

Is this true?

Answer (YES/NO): NO